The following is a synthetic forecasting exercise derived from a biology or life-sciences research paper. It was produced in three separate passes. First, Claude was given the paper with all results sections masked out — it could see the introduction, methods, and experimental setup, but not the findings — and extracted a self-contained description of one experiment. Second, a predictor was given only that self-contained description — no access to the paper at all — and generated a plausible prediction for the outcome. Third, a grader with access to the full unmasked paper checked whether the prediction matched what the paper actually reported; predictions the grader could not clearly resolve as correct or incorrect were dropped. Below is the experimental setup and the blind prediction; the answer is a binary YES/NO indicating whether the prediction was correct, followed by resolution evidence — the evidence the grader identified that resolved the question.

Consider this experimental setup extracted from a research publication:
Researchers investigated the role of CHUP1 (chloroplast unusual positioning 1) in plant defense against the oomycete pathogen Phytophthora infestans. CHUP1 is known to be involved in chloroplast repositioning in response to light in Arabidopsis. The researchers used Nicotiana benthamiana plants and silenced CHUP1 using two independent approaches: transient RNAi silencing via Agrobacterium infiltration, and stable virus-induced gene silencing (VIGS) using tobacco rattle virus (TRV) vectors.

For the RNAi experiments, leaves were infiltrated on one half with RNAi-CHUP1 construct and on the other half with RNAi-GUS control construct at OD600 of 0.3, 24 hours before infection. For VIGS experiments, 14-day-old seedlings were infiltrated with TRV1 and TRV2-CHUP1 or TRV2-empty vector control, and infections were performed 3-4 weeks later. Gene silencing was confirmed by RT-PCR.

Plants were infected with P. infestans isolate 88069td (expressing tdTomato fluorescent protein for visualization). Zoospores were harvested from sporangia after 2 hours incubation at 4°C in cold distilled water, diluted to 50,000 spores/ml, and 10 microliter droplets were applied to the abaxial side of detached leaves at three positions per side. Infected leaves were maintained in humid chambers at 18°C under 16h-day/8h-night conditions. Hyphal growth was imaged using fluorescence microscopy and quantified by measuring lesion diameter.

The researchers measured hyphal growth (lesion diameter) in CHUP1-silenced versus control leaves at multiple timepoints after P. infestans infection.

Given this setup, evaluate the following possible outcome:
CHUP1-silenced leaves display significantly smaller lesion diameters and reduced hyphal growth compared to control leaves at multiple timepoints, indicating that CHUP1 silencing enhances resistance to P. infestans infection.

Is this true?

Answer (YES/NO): NO